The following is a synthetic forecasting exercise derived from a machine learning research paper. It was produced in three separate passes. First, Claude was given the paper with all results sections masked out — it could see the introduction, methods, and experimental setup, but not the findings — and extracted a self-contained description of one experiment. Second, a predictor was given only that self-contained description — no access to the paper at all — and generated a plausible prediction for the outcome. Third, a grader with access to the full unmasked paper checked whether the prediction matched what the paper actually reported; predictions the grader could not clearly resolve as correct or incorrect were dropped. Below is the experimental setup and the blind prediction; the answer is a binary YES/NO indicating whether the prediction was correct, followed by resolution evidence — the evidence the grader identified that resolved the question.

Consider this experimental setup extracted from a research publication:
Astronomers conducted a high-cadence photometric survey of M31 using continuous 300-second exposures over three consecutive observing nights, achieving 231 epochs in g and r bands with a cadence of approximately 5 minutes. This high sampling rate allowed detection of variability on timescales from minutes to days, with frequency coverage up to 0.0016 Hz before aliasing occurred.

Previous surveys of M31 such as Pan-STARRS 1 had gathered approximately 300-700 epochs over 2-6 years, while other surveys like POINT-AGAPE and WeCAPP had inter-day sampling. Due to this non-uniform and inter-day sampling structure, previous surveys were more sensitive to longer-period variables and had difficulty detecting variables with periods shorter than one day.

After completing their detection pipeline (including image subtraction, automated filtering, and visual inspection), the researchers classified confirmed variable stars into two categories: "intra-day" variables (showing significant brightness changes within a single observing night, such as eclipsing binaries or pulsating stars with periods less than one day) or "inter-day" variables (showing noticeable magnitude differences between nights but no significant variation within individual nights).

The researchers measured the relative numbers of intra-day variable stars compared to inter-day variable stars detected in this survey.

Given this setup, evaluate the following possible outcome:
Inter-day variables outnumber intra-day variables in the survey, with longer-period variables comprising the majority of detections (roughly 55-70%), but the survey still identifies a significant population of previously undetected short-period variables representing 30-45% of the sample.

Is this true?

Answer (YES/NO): NO